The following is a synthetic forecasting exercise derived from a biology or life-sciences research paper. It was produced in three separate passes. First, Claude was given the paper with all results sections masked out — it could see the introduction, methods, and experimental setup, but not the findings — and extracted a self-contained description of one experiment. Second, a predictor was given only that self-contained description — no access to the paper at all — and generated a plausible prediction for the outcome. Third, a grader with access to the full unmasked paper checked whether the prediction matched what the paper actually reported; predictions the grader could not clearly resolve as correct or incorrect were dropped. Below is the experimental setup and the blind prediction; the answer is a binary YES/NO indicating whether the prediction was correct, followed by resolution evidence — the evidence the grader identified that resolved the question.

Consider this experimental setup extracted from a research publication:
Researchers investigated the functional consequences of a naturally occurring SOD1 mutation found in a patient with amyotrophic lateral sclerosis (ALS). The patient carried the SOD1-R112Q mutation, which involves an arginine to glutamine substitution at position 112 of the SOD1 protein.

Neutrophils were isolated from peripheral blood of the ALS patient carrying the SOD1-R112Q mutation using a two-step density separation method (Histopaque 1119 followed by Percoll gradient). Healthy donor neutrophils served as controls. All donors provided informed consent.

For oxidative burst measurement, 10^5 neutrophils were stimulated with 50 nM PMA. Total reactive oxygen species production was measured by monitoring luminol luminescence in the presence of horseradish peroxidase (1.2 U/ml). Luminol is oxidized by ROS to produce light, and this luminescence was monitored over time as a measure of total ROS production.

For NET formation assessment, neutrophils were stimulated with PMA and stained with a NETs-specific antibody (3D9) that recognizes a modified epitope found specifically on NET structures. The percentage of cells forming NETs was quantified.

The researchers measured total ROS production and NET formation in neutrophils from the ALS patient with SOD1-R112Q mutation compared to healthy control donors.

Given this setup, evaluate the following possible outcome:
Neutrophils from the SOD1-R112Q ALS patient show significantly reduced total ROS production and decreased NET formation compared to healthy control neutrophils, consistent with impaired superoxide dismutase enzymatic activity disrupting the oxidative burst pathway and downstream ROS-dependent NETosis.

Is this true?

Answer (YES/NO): YES